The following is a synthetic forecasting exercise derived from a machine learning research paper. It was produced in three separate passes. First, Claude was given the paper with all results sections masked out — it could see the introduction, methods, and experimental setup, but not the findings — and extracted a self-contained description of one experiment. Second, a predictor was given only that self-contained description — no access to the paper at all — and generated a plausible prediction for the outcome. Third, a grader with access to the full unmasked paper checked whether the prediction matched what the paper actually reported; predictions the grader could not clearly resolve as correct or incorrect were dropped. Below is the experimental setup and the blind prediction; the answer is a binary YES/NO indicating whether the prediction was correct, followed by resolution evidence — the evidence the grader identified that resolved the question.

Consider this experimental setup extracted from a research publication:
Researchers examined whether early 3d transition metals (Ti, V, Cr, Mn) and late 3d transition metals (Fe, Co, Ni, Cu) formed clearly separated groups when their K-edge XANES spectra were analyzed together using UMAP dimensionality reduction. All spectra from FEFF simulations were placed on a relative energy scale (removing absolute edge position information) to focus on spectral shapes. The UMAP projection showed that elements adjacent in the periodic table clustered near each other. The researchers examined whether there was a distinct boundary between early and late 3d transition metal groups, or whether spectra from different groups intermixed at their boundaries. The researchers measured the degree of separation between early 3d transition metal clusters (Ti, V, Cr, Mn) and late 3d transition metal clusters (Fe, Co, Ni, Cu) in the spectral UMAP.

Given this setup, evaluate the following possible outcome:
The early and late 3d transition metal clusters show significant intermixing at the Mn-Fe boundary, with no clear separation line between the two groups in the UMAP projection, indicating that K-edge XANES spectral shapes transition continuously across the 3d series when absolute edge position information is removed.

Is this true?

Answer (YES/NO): YES